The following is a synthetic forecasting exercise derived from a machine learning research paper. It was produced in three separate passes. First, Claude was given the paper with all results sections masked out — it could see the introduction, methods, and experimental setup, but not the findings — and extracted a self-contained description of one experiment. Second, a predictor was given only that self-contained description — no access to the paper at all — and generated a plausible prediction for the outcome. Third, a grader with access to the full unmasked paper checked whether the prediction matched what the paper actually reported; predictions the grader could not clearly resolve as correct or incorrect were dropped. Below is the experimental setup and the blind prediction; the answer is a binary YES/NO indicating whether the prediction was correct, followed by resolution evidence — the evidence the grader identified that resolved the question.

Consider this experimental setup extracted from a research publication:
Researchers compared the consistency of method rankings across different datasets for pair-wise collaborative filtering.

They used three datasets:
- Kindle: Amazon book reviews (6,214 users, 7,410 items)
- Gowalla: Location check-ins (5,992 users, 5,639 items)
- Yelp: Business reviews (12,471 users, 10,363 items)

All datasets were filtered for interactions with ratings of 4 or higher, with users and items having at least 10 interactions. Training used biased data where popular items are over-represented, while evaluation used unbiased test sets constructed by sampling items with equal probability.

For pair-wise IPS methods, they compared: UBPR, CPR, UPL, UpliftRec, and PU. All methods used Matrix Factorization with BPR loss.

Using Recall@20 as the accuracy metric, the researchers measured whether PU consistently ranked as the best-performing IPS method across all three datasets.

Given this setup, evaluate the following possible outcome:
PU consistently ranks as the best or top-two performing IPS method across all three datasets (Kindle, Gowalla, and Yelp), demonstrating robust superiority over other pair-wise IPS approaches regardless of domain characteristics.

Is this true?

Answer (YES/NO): YES